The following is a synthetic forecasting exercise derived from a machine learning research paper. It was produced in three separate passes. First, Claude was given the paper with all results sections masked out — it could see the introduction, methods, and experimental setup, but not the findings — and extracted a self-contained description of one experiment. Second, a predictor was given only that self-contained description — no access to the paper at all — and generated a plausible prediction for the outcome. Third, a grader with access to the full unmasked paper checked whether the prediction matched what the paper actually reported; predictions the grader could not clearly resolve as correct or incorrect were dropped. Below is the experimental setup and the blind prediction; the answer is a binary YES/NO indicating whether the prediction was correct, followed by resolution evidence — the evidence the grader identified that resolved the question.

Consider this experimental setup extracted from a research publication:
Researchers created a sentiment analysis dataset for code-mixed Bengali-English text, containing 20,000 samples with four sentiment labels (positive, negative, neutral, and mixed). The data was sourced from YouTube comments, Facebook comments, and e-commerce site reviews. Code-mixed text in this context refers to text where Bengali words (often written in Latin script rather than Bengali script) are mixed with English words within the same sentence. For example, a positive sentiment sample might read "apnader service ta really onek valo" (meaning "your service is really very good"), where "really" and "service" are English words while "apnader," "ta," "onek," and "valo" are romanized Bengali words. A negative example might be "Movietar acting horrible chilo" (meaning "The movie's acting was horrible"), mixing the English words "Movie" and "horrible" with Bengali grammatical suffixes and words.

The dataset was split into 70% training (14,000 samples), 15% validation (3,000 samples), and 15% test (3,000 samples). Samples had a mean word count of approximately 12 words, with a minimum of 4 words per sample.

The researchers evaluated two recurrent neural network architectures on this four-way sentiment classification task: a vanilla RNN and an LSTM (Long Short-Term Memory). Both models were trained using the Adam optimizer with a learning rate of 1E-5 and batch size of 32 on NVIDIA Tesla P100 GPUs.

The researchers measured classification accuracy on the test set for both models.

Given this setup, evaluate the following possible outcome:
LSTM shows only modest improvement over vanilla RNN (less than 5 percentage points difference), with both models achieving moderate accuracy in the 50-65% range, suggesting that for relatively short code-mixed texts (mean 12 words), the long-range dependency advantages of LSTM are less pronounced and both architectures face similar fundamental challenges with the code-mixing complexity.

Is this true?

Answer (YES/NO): NO